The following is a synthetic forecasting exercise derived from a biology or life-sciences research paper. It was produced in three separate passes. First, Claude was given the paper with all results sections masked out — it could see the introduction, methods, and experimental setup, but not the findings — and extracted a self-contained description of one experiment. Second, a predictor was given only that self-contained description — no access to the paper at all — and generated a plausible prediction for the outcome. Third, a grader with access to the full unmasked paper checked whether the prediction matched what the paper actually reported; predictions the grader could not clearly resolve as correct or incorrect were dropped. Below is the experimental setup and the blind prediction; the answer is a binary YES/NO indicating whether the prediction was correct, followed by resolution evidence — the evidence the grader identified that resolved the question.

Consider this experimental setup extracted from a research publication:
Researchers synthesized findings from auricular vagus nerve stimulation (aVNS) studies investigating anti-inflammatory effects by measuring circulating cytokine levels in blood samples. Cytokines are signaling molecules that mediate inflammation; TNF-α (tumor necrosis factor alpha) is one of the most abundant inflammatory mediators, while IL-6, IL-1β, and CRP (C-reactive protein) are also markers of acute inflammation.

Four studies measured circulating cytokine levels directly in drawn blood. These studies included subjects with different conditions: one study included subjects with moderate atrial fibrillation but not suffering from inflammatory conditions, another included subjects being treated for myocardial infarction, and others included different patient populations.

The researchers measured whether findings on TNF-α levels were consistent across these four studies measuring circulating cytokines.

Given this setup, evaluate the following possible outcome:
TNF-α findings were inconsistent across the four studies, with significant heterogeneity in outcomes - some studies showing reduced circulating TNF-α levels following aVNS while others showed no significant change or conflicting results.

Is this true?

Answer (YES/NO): YES